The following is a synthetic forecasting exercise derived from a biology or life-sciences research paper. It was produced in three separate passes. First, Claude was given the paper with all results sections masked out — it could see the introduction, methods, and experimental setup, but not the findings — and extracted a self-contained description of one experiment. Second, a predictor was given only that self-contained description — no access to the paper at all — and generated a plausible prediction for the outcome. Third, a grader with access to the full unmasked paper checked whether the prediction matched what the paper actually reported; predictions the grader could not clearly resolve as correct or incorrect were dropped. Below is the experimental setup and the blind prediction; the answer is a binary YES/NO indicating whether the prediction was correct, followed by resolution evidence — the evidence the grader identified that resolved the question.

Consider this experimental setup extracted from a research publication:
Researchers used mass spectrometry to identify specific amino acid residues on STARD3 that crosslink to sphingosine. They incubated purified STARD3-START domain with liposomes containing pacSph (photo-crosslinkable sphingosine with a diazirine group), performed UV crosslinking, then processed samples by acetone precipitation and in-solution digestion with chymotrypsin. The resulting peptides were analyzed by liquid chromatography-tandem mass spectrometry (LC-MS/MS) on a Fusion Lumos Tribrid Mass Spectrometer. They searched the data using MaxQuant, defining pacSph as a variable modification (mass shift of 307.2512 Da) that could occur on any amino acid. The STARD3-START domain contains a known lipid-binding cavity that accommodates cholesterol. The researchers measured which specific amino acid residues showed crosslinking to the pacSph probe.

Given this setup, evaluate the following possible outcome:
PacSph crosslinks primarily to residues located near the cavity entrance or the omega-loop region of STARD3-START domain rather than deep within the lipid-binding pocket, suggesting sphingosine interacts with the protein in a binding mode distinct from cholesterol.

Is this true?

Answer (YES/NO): NO